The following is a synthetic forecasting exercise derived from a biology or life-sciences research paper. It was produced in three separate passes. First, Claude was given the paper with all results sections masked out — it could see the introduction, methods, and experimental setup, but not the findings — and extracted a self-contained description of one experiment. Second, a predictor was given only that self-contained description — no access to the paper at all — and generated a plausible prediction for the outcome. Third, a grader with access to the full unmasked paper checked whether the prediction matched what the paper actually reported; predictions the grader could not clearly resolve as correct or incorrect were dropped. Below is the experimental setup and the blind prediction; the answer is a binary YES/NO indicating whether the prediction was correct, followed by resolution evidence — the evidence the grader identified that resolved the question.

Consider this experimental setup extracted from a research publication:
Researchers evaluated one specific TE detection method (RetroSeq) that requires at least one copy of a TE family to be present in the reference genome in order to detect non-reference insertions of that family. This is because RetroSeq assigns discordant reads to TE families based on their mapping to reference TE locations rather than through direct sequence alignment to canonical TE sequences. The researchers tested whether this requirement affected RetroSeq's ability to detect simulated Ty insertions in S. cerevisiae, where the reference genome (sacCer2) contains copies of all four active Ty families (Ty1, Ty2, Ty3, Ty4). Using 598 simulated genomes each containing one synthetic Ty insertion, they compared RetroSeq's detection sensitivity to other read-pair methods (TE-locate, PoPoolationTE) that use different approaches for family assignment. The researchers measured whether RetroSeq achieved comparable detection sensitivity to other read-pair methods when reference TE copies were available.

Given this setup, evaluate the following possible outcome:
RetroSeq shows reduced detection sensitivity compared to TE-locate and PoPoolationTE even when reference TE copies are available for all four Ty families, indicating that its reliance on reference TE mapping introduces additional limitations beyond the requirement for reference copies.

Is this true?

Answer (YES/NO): NO